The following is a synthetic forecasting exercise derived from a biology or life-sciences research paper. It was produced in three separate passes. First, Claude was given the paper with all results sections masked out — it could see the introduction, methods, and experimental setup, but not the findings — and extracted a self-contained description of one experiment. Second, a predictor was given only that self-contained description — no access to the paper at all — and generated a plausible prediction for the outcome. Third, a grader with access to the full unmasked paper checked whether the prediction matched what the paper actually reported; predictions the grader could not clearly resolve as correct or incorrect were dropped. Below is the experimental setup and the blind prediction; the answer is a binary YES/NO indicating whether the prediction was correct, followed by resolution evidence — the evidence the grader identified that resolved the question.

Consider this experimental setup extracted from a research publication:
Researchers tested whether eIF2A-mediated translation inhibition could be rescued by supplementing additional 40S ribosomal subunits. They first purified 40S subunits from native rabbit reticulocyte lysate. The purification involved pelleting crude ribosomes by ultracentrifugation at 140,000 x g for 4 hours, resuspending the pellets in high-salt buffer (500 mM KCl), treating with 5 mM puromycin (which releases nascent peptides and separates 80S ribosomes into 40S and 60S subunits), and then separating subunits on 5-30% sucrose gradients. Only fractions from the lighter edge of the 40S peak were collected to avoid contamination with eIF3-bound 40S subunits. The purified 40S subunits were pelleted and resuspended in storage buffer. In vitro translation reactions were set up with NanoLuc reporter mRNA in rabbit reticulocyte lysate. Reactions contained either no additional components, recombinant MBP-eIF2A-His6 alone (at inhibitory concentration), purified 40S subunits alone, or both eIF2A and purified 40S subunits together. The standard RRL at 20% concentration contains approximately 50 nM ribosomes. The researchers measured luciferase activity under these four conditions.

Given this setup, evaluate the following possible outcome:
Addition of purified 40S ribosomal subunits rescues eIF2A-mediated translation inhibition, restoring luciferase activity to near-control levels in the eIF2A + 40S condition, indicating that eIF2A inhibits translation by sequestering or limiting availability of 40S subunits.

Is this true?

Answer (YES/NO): YES